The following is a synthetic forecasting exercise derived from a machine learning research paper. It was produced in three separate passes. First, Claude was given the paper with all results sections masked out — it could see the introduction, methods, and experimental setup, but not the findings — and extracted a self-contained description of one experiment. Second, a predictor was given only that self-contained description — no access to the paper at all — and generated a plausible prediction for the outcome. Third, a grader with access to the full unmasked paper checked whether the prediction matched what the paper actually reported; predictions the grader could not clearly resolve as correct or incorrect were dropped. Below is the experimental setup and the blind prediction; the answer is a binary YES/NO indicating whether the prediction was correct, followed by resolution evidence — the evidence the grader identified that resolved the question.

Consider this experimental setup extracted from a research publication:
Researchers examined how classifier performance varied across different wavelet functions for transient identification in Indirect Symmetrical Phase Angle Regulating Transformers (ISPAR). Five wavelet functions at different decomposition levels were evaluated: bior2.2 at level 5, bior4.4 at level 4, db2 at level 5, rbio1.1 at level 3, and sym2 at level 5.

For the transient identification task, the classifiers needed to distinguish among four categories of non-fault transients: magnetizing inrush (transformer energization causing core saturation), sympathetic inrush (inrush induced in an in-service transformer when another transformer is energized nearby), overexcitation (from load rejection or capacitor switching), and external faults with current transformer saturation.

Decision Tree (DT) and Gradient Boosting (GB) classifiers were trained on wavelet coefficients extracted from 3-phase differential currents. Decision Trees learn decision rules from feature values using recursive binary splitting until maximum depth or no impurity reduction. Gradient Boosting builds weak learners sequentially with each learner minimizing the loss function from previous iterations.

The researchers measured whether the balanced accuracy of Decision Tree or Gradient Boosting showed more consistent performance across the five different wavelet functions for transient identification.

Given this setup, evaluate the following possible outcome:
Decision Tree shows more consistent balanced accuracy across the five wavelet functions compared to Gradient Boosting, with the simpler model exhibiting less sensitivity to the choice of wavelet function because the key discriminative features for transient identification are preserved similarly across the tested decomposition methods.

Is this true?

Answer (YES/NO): YES